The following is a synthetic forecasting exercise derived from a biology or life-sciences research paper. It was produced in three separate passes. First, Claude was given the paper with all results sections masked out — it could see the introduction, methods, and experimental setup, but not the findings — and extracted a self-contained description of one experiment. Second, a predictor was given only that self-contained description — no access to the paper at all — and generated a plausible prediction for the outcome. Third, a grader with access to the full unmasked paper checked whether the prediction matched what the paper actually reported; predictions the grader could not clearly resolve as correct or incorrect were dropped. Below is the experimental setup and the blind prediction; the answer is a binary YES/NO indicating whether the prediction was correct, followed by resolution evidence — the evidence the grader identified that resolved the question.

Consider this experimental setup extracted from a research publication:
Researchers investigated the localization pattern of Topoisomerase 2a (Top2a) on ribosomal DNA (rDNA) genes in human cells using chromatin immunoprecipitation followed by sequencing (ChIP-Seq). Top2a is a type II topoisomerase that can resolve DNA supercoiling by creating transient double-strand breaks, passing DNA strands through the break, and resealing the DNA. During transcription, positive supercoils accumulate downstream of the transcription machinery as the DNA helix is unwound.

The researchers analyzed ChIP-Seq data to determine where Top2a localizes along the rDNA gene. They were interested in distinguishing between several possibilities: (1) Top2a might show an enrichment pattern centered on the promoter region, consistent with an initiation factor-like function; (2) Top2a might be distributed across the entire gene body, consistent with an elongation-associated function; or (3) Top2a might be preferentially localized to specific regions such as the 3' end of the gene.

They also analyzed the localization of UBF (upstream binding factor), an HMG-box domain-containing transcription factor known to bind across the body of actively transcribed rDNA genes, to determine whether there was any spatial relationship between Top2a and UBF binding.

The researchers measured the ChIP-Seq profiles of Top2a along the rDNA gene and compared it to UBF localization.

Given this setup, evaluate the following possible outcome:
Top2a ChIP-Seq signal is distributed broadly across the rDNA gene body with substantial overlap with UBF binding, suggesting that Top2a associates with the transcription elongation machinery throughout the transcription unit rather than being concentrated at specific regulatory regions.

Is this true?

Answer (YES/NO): YES